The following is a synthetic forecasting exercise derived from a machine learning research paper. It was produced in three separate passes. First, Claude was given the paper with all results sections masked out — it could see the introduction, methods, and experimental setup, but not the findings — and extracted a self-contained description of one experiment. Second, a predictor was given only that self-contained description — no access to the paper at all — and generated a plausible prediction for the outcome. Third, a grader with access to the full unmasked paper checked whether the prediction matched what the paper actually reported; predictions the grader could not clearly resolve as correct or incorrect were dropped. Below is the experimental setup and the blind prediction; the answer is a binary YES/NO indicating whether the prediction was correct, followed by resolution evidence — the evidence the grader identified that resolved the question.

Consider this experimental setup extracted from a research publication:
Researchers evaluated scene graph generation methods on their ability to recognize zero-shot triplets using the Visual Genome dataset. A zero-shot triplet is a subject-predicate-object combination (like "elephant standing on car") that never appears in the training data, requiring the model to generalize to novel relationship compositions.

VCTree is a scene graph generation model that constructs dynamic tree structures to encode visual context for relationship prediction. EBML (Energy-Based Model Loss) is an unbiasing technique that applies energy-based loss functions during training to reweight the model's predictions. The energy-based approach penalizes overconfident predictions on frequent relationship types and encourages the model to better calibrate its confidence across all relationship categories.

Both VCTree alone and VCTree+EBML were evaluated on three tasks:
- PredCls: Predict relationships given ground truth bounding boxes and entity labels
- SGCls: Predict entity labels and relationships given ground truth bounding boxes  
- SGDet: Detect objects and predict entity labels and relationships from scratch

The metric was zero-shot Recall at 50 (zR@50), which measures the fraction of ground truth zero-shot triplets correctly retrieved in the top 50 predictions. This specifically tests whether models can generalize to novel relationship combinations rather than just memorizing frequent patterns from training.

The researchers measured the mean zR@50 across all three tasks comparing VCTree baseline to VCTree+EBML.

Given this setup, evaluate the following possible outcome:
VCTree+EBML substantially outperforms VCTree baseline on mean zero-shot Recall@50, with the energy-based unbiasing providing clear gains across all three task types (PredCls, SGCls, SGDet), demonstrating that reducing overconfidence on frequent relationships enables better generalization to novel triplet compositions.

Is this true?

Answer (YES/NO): NO